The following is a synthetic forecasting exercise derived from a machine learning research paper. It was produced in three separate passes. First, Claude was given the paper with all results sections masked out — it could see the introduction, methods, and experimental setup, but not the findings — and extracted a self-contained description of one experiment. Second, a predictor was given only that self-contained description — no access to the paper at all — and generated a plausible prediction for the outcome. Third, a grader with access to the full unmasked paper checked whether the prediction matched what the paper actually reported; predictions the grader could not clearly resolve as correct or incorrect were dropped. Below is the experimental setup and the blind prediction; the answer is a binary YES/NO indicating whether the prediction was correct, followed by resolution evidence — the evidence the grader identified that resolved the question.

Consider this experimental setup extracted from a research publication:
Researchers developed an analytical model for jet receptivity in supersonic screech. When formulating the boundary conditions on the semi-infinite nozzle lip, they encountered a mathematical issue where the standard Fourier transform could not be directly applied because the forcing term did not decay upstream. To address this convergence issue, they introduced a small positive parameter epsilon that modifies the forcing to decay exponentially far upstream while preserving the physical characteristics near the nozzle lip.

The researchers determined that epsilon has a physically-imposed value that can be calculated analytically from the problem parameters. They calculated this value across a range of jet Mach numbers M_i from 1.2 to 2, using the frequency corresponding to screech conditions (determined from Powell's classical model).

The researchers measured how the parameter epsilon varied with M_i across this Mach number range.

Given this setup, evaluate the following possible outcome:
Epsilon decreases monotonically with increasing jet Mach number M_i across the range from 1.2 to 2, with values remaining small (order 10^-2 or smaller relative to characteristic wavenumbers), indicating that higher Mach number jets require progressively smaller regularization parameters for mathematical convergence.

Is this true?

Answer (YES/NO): NO